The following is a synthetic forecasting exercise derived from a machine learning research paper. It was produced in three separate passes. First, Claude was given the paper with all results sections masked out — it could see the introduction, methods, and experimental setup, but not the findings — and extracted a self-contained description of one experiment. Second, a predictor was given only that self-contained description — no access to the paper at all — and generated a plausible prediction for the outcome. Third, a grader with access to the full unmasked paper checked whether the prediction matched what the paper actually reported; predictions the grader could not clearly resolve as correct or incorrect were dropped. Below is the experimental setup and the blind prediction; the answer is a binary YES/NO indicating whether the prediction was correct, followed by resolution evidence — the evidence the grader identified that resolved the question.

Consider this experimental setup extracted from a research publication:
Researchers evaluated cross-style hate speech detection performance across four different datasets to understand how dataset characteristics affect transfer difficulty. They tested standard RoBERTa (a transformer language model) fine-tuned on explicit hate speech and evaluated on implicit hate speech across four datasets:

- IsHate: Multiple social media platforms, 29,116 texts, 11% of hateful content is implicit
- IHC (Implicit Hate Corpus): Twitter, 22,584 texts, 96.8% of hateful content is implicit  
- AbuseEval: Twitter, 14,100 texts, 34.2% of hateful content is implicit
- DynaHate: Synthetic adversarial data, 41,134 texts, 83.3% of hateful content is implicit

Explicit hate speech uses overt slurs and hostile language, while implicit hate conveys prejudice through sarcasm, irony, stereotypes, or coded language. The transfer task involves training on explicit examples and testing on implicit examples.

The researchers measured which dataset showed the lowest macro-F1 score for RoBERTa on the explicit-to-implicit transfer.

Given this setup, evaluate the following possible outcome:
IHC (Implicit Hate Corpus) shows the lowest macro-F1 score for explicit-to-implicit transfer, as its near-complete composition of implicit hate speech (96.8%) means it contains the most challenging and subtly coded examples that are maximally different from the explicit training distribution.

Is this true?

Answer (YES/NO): NO